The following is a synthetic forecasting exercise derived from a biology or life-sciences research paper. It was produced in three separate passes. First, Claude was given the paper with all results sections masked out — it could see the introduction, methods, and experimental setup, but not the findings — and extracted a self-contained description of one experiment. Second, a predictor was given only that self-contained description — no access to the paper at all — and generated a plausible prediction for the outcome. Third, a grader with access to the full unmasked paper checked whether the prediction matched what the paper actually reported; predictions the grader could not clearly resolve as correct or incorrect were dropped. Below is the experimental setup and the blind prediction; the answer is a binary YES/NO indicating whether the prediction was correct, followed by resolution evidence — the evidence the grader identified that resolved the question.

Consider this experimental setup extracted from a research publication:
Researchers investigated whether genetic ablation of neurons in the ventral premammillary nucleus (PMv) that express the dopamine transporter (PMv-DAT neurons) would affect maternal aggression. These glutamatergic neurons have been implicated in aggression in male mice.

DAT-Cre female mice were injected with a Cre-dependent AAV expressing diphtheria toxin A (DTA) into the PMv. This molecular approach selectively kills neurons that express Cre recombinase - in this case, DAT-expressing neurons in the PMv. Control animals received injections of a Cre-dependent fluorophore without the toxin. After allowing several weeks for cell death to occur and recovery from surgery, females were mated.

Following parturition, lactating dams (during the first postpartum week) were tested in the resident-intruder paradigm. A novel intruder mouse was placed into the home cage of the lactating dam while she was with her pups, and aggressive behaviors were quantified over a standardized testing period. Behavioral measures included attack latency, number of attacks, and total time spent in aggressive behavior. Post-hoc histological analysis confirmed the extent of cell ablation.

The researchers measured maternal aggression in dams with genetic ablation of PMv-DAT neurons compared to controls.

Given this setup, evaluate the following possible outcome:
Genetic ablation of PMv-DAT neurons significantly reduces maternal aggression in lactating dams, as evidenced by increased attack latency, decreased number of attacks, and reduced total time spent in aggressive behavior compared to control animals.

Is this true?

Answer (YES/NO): YES